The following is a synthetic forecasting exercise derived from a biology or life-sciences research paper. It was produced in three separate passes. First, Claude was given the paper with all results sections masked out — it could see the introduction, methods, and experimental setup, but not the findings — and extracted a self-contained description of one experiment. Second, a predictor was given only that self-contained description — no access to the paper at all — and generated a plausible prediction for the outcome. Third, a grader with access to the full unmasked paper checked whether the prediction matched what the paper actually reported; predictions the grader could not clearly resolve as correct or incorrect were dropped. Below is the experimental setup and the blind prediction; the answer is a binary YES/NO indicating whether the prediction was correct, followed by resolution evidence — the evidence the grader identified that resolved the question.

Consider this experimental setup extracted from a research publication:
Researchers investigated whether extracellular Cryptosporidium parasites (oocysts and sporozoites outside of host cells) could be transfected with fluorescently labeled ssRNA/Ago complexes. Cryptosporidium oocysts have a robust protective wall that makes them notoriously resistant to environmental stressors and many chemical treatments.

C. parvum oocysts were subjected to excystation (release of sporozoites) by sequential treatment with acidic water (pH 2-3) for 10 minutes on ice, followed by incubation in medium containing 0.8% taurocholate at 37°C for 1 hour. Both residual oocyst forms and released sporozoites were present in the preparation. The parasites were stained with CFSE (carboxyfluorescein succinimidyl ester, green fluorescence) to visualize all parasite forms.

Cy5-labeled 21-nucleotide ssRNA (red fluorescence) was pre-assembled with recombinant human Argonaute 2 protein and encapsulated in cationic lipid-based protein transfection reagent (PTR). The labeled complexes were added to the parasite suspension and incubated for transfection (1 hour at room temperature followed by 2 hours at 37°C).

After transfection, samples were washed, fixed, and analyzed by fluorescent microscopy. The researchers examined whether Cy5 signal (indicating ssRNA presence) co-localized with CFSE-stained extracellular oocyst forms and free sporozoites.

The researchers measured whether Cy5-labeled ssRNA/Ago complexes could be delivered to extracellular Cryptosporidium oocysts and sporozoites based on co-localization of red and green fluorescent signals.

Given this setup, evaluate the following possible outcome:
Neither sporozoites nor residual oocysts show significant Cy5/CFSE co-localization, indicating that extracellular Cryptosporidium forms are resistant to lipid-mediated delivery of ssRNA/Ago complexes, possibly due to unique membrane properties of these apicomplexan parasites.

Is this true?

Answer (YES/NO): NO